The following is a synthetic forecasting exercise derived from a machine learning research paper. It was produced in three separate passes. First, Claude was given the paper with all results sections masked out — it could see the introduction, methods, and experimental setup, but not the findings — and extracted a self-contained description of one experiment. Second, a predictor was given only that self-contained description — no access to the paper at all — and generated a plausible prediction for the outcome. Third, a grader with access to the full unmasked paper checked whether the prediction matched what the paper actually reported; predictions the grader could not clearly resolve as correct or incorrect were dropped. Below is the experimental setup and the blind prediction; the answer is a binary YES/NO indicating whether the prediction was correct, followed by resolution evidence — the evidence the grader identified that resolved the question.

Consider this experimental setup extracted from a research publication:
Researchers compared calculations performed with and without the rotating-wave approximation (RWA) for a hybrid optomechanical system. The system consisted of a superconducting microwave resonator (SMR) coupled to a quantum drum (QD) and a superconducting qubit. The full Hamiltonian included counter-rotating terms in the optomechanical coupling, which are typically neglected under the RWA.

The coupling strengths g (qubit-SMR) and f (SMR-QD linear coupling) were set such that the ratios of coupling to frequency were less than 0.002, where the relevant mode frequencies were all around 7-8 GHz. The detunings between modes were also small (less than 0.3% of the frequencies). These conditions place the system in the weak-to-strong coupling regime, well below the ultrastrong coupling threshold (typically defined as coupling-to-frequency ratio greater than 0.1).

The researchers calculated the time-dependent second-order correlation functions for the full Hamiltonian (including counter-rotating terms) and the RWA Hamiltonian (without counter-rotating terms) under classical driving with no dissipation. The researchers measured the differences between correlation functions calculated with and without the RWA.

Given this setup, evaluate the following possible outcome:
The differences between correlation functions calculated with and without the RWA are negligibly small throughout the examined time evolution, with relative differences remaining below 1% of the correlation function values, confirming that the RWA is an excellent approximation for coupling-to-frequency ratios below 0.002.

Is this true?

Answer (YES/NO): YES